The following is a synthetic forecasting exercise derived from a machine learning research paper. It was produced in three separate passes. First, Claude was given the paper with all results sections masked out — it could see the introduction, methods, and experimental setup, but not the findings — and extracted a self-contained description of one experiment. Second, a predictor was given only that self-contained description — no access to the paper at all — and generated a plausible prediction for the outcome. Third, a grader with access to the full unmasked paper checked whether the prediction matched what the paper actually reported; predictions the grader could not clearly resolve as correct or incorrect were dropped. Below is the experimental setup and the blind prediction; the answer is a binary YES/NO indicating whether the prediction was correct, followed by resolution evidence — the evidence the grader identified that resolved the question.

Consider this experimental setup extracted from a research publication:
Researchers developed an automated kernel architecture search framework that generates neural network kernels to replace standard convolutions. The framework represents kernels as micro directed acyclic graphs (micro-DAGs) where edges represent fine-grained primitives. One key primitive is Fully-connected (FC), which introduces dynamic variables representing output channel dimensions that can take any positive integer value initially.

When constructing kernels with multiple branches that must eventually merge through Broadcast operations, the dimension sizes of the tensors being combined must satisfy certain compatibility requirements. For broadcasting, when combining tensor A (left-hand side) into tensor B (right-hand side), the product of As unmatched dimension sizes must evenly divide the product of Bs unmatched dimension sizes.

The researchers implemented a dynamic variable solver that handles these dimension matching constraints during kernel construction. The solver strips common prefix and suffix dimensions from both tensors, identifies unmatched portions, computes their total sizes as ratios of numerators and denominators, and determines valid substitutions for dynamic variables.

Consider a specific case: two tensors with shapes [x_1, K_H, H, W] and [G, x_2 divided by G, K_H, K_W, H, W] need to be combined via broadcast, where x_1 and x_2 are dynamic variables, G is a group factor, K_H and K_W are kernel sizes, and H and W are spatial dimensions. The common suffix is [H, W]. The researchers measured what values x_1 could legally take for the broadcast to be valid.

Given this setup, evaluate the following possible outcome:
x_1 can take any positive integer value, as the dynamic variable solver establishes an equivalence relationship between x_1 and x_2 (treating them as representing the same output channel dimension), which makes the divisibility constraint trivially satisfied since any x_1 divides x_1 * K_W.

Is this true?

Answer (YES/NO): NO